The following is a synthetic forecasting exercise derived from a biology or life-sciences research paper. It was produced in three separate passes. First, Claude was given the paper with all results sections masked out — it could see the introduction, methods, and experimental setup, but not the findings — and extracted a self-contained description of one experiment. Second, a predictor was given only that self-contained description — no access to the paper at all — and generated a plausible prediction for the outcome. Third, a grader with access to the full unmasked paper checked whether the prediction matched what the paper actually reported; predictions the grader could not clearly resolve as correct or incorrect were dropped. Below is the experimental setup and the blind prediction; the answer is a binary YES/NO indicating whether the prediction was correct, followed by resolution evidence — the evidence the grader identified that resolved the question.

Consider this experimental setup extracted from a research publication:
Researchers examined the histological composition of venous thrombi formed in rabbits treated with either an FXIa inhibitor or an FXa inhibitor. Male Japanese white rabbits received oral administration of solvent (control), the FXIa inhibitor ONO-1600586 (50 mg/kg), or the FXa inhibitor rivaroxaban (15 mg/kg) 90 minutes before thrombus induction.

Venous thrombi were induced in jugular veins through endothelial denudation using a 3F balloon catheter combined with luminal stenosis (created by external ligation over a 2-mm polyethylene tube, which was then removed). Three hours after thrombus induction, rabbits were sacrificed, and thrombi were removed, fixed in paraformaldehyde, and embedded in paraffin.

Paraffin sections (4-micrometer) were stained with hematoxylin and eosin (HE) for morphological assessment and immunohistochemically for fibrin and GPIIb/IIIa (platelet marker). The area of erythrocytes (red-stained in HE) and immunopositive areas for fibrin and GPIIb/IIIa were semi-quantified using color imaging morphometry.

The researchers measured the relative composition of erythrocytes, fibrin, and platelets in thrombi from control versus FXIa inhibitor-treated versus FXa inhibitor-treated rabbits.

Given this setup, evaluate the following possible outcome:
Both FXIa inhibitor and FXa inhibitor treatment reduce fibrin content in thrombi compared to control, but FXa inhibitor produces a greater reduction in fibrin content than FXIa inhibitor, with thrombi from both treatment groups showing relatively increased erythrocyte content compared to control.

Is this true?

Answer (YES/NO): NO